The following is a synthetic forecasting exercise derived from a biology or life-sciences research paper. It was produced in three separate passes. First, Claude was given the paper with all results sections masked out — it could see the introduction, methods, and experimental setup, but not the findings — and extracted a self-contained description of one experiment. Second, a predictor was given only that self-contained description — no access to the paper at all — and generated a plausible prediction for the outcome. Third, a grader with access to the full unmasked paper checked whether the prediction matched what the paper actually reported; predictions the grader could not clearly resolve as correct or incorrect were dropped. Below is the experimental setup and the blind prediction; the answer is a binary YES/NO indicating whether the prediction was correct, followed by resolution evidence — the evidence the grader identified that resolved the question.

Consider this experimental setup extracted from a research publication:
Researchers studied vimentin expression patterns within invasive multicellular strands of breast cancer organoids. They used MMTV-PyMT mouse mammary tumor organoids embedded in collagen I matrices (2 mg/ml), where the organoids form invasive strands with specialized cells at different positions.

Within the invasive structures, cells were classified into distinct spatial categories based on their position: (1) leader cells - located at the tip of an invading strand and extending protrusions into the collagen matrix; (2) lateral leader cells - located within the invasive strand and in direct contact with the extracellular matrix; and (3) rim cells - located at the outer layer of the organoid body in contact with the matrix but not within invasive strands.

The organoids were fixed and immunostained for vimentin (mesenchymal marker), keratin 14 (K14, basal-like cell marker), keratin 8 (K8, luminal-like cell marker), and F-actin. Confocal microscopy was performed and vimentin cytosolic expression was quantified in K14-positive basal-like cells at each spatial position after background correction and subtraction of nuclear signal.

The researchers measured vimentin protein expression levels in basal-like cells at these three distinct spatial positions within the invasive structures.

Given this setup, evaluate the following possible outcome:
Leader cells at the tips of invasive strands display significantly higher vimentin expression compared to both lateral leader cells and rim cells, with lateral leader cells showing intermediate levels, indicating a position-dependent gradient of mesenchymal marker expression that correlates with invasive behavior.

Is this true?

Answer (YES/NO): YES